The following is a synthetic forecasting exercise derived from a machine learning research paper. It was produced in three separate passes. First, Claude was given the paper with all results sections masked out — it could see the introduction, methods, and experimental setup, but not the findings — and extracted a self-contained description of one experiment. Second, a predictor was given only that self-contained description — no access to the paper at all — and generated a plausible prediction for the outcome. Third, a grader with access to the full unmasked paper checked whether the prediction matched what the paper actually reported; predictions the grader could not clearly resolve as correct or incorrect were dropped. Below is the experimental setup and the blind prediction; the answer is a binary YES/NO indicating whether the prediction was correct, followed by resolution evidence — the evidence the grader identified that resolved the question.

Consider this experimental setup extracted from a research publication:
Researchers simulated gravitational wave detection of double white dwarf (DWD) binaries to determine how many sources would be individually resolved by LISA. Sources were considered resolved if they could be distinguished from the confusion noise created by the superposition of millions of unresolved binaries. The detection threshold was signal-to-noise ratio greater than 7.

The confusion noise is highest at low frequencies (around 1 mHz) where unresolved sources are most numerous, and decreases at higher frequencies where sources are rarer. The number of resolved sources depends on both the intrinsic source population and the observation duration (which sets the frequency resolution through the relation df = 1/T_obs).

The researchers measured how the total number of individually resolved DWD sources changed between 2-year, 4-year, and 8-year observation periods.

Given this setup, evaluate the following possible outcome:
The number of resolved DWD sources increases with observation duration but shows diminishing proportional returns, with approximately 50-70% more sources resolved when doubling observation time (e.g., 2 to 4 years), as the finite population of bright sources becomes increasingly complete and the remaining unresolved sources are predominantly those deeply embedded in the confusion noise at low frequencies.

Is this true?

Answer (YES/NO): YES